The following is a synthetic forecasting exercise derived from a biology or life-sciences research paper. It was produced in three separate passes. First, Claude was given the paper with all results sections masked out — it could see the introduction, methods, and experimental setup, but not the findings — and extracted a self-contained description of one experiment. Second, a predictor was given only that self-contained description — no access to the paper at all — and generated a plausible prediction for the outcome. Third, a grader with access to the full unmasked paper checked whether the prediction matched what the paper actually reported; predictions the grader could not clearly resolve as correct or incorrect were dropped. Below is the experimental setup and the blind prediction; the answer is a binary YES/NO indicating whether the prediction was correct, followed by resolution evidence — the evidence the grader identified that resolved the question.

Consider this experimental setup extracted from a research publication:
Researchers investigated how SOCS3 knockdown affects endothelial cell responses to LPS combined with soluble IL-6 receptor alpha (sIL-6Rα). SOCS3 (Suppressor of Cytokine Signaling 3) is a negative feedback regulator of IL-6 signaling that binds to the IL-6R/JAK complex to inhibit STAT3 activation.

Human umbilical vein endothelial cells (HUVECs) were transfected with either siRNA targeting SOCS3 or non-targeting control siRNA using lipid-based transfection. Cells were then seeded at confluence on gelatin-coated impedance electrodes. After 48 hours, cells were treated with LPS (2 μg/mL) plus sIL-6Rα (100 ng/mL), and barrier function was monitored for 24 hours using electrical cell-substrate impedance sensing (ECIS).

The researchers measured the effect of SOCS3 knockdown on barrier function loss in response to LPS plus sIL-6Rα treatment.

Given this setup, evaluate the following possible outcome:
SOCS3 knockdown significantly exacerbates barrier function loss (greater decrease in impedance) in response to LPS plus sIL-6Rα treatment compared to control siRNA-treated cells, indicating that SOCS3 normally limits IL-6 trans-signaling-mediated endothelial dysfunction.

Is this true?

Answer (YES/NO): YES